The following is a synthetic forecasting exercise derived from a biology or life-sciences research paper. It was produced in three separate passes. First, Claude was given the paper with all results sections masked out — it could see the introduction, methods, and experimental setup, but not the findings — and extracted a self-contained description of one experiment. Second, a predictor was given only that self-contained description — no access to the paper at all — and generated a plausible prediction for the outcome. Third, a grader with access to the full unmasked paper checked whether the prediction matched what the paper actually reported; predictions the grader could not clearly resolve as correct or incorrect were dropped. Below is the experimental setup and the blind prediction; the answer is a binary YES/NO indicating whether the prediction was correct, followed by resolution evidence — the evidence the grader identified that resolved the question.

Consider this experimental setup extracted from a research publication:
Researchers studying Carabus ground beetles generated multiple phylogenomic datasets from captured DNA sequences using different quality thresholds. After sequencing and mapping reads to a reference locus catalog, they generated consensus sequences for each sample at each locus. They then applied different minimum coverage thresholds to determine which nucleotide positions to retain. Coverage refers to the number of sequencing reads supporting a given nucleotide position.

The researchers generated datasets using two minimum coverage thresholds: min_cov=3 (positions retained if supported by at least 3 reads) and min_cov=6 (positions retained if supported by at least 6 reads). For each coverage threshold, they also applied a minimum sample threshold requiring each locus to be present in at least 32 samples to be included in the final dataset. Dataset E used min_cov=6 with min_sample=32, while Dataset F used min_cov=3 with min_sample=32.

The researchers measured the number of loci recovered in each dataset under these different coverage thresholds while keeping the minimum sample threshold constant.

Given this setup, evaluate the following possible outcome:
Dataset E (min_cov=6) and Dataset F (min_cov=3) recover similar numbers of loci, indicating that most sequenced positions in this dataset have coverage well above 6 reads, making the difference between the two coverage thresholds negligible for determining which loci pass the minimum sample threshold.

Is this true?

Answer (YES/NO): NO